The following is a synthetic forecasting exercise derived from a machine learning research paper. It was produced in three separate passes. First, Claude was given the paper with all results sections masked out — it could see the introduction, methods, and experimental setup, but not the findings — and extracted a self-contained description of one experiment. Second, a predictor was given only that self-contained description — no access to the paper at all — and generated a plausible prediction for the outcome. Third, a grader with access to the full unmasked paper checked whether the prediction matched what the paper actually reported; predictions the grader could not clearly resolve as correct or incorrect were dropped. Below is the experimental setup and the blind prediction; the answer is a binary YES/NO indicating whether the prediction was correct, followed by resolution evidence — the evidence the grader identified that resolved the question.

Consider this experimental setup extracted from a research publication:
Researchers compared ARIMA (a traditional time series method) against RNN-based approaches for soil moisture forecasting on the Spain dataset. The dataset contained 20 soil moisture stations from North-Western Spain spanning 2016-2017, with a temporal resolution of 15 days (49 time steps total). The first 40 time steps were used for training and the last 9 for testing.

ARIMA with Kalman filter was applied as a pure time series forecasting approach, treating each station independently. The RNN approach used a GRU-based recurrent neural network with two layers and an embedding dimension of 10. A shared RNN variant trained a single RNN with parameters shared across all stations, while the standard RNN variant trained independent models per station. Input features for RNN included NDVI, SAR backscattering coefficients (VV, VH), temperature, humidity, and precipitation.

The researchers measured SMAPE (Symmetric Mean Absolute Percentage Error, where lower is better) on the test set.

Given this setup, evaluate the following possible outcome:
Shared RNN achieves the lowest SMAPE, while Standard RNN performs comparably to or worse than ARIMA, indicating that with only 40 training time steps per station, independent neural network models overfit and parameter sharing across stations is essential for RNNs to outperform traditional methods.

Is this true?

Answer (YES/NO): NO